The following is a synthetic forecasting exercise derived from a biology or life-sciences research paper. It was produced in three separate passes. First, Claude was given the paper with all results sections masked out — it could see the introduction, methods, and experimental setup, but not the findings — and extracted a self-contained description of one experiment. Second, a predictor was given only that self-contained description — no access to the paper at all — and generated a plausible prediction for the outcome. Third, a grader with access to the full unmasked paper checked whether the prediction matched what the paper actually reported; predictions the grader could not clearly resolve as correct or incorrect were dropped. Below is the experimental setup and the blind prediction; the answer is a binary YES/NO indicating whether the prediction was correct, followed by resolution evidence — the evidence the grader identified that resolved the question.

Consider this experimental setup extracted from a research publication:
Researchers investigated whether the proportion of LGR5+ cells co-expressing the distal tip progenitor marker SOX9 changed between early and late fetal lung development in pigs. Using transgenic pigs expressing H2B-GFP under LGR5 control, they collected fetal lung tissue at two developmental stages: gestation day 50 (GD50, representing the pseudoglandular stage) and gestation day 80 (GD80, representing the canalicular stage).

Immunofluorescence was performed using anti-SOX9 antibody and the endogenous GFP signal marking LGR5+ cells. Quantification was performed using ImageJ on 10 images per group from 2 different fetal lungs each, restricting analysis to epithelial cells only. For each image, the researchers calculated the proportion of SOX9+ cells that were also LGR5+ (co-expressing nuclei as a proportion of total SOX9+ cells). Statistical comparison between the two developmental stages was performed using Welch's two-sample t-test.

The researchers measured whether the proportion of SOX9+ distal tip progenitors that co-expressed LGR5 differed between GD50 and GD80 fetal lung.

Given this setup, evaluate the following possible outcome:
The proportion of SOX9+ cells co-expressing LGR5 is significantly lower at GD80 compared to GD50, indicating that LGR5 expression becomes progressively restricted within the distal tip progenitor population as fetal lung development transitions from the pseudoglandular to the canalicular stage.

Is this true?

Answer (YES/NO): YES